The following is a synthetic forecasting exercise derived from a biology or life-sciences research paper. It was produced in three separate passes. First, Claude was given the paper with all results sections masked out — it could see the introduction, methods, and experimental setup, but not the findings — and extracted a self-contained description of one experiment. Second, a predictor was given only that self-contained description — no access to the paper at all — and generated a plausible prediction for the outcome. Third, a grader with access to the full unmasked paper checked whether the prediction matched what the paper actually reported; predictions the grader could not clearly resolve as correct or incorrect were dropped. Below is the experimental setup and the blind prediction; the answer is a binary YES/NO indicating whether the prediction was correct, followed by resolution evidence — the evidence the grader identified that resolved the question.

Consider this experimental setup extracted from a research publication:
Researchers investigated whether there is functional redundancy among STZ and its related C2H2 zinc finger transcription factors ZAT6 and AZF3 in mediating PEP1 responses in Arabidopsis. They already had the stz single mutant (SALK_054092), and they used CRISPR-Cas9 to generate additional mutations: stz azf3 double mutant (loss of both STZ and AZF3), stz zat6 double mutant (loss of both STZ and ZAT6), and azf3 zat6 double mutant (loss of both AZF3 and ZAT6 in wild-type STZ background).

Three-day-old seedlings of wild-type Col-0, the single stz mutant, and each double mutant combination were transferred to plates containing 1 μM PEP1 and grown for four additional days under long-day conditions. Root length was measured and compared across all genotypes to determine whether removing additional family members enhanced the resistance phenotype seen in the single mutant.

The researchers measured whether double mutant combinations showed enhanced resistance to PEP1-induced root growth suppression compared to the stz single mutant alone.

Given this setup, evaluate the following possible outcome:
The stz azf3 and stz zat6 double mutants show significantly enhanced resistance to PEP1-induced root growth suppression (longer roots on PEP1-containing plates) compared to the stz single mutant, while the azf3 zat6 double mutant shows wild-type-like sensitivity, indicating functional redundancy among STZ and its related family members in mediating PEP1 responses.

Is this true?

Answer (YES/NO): NO